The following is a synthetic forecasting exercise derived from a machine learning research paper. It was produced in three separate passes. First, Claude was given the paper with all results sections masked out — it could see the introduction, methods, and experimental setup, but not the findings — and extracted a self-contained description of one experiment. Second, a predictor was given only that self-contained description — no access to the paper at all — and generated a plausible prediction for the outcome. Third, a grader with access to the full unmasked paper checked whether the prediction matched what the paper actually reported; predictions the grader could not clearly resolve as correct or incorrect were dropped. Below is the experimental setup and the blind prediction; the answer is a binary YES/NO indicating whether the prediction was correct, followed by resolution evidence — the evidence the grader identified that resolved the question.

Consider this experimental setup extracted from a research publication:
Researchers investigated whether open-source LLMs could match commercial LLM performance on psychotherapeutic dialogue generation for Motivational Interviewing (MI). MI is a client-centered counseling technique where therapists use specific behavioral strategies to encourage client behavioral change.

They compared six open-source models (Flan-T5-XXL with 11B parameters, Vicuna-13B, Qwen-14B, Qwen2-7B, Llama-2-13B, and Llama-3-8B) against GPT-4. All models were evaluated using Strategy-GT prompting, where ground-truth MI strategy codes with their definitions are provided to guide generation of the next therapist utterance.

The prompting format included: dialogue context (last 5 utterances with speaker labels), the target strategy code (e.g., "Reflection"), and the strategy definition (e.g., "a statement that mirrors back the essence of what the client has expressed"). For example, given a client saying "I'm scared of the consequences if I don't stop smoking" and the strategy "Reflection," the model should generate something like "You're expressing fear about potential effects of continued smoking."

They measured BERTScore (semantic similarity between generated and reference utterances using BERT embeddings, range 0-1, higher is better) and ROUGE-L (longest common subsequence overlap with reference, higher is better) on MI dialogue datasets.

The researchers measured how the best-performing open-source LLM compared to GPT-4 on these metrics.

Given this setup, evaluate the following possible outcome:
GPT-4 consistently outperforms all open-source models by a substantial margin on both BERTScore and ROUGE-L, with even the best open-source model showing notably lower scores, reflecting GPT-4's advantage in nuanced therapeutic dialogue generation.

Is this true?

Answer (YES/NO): NO